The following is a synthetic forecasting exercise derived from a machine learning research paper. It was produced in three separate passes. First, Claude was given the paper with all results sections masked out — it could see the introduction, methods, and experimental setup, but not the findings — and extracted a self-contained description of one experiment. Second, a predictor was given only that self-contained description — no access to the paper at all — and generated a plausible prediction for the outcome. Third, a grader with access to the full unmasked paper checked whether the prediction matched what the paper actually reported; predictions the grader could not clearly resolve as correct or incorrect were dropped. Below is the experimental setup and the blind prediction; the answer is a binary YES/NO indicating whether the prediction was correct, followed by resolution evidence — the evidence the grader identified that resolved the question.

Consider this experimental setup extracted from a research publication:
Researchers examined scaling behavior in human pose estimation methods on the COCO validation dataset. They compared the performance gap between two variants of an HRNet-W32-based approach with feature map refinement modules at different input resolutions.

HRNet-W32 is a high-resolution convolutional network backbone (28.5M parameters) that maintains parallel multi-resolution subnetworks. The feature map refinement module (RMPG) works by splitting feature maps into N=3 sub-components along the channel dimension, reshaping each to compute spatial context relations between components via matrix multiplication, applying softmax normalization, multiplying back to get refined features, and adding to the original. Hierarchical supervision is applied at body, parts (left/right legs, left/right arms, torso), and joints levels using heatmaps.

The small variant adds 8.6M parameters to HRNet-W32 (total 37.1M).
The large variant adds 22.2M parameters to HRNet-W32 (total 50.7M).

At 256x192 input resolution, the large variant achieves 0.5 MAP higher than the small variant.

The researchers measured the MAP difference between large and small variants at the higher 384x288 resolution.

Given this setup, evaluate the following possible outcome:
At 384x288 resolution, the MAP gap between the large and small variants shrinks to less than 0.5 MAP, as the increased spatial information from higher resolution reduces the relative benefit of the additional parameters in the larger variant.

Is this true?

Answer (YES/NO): NO